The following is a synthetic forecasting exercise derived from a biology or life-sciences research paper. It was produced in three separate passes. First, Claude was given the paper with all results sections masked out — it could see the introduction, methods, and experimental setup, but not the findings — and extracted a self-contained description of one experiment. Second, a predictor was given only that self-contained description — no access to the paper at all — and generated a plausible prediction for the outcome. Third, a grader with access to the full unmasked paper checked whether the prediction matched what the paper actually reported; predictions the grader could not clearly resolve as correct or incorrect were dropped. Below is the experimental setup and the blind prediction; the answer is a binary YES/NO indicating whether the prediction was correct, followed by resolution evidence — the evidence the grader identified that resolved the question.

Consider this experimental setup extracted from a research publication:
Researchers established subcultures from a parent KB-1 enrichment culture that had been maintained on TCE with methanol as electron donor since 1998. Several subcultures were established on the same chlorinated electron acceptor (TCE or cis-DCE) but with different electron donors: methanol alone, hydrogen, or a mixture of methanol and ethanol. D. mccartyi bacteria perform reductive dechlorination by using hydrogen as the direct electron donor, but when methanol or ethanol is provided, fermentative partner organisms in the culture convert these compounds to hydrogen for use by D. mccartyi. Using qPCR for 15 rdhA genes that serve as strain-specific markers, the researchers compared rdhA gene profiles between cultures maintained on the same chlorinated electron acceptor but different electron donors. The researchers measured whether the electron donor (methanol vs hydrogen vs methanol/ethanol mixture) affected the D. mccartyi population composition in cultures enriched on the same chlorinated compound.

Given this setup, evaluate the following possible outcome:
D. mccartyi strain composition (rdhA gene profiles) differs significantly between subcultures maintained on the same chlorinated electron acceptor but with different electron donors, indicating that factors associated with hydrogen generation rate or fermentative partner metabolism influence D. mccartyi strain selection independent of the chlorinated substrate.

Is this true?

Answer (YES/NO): NO